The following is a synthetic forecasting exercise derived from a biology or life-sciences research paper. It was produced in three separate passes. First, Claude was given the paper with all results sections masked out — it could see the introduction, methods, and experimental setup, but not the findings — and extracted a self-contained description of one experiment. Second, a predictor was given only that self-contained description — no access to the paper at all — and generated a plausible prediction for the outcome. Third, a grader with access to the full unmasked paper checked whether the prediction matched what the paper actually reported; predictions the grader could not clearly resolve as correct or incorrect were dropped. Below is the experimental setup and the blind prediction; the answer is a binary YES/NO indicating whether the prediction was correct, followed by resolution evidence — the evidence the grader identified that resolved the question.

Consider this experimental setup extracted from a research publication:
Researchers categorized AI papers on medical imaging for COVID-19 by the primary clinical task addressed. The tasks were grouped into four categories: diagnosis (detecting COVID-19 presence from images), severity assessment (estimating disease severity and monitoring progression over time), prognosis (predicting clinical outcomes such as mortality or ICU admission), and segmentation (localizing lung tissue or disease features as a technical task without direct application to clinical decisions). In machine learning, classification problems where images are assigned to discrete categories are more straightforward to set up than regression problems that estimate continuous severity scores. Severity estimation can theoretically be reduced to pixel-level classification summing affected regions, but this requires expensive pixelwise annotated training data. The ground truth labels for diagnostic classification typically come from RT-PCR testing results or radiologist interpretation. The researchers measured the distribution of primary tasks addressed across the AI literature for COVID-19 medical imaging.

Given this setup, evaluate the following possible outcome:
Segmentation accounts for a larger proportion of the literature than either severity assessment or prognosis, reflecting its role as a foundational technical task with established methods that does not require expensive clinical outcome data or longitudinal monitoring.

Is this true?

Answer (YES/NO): YES